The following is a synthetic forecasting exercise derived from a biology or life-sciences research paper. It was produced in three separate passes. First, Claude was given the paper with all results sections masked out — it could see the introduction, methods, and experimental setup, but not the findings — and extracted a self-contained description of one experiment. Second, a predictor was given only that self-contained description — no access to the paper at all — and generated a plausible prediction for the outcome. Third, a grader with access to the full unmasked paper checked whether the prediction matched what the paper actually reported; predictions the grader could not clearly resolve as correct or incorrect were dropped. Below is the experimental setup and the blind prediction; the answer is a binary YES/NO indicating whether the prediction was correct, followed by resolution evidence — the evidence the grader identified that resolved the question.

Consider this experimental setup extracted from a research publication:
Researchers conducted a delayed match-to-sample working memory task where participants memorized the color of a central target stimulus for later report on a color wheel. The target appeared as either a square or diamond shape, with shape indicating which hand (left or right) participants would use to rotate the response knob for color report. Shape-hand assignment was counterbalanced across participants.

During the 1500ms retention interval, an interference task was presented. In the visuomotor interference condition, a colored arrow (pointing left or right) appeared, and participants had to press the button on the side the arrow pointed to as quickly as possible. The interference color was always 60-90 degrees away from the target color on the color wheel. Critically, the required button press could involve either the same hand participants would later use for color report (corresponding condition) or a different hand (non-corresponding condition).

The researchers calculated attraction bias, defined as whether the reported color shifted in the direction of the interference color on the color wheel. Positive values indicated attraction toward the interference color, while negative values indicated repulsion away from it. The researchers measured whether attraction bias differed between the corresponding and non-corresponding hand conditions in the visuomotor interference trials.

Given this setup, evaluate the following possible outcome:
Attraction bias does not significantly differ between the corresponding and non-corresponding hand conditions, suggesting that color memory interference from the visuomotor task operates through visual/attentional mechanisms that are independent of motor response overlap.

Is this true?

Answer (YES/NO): NO